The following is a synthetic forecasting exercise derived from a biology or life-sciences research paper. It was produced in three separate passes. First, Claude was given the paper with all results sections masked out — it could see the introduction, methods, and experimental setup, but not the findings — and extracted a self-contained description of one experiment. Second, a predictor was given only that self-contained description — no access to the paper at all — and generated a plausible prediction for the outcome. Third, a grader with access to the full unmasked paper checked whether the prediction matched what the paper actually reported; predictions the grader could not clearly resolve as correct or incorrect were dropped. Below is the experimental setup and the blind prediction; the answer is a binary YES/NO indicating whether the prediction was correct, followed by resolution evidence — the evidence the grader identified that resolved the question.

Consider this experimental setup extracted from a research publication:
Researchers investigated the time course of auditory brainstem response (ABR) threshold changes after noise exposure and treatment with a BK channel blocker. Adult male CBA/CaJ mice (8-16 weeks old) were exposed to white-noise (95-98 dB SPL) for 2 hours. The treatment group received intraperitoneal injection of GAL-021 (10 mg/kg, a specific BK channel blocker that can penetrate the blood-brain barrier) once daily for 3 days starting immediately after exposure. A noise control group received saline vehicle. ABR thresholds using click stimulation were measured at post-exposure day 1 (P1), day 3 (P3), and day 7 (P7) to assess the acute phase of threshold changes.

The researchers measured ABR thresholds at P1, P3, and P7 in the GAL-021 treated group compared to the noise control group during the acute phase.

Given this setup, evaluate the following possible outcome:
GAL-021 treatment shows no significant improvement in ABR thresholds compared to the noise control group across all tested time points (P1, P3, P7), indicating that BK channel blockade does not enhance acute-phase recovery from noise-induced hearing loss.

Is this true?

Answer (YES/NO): NO